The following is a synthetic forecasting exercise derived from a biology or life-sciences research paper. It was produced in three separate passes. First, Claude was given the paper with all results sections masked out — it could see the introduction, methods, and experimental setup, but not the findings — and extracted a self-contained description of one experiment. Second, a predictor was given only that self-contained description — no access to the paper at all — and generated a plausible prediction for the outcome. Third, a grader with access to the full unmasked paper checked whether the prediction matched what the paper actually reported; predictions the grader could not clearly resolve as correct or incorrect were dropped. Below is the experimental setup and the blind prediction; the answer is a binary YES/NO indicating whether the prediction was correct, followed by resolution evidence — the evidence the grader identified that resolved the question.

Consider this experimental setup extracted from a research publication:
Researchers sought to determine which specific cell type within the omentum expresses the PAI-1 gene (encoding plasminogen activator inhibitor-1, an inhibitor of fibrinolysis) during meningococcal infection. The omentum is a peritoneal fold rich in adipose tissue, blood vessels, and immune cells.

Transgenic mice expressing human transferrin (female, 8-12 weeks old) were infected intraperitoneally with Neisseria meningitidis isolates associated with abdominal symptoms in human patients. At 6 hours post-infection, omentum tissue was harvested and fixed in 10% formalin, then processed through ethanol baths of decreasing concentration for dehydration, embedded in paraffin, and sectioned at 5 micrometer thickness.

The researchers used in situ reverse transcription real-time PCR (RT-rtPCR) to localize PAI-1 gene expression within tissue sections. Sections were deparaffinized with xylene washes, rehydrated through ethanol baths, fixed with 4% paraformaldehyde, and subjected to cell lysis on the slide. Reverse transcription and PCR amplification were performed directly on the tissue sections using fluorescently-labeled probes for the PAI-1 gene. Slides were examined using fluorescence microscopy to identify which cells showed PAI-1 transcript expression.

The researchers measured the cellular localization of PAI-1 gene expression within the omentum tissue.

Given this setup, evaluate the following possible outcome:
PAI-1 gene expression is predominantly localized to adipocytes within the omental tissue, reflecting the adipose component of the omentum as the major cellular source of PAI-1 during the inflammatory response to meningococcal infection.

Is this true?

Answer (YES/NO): YES